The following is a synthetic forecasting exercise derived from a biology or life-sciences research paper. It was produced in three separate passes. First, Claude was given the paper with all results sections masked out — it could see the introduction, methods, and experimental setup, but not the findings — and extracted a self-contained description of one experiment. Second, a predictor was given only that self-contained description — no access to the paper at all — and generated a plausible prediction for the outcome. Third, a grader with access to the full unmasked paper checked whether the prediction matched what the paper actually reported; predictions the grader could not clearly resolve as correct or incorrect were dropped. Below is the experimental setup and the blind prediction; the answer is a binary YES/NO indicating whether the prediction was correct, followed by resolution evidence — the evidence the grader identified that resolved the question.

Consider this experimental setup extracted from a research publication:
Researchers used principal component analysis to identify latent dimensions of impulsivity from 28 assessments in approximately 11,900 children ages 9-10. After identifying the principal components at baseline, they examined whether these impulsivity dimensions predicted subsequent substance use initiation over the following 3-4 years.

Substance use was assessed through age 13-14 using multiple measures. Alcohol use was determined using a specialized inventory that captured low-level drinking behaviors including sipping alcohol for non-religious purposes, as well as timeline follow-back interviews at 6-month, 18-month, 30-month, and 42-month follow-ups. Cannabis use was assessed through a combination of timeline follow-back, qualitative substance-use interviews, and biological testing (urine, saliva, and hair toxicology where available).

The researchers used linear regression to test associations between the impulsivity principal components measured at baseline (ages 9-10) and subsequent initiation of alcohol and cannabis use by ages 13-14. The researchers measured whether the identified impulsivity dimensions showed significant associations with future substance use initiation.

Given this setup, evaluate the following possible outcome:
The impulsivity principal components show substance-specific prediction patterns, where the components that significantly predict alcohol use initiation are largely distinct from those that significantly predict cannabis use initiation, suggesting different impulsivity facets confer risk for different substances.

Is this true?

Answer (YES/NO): NO